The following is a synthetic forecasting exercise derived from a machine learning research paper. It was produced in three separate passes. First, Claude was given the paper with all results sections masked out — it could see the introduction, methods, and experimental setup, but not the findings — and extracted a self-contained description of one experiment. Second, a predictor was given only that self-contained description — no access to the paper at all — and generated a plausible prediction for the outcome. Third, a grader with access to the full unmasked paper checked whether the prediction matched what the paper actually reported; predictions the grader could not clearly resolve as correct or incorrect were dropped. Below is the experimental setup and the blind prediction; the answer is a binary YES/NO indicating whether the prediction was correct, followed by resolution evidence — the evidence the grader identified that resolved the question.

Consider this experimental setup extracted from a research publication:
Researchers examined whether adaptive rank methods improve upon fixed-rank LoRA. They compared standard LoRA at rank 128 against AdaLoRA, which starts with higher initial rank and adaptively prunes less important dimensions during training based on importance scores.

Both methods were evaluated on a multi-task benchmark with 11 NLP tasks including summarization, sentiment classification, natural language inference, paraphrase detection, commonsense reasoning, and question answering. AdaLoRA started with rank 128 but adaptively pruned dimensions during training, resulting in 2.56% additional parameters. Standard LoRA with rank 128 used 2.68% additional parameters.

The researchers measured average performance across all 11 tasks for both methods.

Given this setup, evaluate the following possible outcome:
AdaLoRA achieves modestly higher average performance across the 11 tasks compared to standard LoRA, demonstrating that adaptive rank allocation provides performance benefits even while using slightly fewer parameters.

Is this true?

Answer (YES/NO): NO